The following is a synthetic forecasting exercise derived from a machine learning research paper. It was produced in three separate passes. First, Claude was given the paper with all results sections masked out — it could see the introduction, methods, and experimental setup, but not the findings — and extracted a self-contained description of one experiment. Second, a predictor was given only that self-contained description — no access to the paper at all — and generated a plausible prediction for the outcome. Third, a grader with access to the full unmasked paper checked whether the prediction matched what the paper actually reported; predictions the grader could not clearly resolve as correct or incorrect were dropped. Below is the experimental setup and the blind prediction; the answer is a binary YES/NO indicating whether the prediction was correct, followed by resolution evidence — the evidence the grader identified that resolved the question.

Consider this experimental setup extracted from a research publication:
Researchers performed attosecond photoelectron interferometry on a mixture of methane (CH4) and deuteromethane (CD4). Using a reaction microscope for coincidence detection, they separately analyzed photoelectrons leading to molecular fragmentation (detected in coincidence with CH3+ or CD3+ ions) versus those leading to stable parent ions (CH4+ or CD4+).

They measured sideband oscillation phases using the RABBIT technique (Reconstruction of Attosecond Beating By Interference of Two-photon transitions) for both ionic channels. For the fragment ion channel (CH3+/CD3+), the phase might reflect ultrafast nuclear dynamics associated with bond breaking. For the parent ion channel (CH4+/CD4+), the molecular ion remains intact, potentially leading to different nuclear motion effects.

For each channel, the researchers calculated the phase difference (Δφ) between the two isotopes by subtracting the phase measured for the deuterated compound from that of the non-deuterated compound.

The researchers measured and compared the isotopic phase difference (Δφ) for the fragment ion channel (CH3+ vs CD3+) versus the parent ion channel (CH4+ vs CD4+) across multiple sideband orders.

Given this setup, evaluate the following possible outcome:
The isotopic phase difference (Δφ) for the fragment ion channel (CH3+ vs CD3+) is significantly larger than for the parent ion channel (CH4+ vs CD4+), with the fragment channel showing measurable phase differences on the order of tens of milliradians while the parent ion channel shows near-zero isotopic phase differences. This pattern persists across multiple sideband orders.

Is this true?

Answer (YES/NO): NO